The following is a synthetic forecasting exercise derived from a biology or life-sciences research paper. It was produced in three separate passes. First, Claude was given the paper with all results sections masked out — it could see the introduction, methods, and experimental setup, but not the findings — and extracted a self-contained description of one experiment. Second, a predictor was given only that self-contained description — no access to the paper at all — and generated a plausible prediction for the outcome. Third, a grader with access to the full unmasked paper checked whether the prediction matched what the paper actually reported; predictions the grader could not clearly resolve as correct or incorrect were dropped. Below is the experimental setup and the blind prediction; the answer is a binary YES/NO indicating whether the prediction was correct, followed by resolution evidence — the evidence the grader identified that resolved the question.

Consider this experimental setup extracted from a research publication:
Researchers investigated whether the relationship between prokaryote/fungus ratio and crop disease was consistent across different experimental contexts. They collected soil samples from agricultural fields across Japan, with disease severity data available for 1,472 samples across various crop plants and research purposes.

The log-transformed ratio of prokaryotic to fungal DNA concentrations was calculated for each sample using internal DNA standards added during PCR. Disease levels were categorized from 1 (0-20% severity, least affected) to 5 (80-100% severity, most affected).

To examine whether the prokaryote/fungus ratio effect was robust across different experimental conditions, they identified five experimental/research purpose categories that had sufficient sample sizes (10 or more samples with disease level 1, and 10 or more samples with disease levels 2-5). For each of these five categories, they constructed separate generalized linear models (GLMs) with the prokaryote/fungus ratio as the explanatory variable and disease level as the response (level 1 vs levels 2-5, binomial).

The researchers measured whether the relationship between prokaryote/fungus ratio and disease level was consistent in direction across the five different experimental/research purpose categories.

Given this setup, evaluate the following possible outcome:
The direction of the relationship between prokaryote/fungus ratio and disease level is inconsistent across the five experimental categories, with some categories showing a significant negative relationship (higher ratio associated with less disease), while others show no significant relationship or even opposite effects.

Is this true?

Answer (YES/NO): NO